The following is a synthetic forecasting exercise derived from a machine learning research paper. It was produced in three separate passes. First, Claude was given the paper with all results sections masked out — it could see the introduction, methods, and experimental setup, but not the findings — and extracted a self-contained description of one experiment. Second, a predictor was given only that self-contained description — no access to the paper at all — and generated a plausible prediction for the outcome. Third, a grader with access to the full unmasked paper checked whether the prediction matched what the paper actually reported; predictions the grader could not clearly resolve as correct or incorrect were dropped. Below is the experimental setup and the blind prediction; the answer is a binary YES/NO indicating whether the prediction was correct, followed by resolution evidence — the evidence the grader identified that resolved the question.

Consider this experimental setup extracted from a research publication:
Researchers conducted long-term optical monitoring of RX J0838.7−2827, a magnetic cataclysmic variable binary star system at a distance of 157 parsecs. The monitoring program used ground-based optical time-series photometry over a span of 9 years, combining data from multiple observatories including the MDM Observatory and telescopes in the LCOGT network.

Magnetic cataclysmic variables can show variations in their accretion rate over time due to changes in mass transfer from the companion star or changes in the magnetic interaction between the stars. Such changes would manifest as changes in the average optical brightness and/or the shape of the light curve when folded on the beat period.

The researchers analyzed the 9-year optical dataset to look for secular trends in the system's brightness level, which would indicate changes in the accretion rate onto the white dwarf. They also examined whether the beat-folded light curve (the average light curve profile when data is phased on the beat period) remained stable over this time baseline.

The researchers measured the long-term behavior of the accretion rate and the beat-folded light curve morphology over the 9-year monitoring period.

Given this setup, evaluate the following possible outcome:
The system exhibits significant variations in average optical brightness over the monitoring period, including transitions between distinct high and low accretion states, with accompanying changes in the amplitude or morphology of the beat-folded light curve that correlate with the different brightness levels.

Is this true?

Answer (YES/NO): YES